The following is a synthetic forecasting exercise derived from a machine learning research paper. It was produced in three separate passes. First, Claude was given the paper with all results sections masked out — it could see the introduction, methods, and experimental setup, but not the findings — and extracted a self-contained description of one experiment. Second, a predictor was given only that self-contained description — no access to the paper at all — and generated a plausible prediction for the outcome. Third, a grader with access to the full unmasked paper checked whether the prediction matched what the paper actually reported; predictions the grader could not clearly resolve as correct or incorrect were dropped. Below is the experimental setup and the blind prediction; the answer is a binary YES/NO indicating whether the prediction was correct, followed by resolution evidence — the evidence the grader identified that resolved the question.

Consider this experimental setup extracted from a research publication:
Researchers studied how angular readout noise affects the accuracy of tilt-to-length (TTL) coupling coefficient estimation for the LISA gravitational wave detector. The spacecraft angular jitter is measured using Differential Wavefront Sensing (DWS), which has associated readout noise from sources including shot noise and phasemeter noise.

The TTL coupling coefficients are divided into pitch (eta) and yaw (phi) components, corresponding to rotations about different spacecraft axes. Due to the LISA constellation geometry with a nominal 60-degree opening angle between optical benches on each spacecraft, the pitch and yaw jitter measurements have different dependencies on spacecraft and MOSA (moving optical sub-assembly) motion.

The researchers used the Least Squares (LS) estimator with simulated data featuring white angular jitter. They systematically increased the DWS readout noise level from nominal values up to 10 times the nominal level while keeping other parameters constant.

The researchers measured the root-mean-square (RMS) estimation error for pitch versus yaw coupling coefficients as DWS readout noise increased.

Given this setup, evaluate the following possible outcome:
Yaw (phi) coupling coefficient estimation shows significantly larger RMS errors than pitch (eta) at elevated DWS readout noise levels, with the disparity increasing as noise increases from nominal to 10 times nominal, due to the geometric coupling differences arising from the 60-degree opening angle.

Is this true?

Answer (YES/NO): NO